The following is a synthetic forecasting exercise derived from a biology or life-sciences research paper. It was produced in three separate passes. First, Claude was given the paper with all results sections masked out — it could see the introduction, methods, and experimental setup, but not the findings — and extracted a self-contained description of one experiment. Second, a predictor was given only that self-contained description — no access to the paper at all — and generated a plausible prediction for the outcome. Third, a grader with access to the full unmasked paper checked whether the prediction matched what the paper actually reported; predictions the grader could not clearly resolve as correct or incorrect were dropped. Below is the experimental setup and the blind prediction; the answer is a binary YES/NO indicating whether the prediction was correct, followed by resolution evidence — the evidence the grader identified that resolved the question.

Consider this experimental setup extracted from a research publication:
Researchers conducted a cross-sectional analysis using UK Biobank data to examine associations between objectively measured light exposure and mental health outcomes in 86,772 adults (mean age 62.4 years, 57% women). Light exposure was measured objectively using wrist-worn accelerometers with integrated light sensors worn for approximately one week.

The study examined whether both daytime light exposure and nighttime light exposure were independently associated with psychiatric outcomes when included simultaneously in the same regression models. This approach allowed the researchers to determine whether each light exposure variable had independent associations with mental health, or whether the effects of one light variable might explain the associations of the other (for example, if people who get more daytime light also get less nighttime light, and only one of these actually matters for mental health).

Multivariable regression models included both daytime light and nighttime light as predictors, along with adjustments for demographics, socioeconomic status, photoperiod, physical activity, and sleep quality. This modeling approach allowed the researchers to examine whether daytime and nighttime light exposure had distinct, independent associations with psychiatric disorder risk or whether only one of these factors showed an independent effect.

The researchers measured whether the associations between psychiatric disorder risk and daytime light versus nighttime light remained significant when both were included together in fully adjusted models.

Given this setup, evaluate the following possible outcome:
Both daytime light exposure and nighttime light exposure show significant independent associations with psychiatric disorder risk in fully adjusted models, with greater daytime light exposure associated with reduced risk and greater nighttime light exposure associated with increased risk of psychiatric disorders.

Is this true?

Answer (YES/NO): YES